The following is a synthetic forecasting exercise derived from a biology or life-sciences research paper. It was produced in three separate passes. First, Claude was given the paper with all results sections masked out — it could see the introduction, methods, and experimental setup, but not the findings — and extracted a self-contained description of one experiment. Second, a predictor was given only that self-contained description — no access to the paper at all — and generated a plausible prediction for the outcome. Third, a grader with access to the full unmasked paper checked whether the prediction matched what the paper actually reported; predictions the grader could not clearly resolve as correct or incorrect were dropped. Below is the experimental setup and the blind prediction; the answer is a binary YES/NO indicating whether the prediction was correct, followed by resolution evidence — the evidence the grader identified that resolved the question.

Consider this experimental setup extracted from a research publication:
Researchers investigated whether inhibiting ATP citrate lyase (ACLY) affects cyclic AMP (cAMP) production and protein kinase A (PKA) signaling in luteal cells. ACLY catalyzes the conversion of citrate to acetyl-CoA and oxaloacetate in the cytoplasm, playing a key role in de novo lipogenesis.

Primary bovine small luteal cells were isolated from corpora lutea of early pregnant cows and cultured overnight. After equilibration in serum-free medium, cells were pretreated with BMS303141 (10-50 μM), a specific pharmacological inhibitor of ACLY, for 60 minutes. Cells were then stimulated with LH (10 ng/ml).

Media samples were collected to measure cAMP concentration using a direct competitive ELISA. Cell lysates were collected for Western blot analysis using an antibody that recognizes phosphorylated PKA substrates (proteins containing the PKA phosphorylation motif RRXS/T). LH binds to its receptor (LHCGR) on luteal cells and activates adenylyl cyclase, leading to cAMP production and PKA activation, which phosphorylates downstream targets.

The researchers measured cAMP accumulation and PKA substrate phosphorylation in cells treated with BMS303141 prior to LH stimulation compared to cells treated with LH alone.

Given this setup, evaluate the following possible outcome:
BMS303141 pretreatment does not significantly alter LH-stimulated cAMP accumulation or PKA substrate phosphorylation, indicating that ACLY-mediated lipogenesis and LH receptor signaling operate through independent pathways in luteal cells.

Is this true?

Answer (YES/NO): NO